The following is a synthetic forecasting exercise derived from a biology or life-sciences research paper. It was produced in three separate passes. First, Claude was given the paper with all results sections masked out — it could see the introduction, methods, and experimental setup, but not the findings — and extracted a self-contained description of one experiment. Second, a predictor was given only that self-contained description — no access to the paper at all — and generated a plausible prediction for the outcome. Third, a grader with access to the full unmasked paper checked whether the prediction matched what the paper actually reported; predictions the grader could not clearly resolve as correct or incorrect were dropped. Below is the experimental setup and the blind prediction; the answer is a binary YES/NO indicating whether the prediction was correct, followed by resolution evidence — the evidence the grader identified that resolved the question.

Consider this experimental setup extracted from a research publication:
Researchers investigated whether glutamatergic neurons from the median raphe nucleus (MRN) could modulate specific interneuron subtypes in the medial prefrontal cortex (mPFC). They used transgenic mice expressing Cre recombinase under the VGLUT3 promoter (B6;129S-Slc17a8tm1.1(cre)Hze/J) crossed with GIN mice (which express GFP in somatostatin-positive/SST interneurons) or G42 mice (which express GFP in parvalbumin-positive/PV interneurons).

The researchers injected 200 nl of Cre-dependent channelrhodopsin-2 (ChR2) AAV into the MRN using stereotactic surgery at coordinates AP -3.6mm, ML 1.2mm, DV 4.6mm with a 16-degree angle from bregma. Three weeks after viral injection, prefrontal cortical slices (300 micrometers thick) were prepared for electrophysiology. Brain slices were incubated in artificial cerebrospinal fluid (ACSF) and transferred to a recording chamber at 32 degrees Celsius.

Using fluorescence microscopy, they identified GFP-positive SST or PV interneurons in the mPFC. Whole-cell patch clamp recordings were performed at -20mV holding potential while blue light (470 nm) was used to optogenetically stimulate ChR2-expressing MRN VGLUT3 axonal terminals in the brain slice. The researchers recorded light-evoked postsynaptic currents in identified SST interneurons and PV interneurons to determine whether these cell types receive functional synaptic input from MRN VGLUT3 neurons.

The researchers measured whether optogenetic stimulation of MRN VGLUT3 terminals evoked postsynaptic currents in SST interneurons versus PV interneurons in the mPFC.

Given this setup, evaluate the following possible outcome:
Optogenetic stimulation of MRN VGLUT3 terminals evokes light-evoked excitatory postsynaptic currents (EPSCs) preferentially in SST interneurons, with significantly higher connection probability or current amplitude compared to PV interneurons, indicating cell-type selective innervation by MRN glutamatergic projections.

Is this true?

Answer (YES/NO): YES